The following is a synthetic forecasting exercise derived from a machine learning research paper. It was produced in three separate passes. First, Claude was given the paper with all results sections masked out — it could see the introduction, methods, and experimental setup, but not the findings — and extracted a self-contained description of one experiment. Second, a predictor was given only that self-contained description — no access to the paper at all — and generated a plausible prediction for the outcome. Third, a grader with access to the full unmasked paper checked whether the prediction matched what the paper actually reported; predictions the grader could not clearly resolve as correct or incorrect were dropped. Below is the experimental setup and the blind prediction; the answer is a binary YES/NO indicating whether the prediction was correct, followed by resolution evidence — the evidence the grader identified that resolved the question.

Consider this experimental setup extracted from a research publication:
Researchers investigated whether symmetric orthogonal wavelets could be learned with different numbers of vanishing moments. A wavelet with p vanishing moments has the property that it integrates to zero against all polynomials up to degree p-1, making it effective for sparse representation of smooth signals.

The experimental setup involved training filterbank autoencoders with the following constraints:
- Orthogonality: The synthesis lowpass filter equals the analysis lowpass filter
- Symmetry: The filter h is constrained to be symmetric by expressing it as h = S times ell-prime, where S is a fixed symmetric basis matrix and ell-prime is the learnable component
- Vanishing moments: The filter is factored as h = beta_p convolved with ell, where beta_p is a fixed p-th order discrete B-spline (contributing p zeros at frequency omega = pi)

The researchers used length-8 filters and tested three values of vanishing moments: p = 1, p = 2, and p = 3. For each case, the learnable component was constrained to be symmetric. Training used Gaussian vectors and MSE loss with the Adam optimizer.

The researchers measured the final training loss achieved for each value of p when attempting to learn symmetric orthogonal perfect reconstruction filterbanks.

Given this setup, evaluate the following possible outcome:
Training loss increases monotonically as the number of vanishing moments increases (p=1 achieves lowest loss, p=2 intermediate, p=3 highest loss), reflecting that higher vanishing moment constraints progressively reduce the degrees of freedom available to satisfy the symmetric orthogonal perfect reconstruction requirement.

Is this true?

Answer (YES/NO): YES